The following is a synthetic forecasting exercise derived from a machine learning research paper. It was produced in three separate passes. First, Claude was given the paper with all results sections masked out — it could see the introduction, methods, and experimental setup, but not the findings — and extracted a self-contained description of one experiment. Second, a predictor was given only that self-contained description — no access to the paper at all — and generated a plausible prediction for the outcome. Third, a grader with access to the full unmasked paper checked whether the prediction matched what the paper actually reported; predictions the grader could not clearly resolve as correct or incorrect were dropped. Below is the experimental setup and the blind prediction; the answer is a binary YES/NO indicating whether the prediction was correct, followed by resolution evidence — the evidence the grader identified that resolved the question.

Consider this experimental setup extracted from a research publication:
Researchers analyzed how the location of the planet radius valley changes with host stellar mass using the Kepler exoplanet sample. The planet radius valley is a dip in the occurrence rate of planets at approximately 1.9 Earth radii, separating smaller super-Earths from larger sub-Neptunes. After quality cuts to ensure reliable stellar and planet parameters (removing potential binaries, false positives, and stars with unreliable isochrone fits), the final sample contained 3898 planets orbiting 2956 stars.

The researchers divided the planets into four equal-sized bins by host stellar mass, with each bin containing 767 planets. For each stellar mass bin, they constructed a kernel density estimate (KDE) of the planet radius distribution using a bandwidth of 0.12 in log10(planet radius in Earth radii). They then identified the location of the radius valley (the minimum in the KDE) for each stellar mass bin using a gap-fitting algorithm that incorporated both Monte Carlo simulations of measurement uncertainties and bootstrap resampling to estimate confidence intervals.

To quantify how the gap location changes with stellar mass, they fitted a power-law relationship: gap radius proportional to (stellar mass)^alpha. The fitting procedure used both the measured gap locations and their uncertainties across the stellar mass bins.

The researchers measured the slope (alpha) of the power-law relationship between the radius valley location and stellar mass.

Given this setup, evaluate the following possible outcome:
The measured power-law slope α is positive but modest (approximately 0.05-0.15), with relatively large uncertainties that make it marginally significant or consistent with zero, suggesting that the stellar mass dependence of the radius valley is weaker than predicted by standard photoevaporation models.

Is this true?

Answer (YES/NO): NO